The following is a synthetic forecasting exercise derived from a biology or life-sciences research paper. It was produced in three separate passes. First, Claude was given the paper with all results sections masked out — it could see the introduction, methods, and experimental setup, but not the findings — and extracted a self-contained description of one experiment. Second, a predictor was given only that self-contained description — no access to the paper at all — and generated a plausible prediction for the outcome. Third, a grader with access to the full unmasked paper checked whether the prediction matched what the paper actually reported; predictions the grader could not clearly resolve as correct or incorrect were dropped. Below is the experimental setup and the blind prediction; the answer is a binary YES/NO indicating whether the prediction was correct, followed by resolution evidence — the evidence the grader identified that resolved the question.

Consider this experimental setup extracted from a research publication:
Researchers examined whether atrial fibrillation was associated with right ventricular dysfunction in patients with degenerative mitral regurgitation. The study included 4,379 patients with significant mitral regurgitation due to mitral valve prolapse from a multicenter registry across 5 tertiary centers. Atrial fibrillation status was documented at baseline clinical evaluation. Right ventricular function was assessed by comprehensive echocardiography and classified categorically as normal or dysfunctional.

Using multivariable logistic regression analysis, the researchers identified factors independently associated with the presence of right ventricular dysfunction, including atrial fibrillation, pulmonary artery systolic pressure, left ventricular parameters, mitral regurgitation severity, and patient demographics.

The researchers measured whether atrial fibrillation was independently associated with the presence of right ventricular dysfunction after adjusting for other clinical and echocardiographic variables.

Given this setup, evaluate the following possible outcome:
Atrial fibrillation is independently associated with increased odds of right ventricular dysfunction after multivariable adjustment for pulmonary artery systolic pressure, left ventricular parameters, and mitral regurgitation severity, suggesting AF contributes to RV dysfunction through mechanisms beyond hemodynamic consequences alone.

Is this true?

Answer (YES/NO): YES